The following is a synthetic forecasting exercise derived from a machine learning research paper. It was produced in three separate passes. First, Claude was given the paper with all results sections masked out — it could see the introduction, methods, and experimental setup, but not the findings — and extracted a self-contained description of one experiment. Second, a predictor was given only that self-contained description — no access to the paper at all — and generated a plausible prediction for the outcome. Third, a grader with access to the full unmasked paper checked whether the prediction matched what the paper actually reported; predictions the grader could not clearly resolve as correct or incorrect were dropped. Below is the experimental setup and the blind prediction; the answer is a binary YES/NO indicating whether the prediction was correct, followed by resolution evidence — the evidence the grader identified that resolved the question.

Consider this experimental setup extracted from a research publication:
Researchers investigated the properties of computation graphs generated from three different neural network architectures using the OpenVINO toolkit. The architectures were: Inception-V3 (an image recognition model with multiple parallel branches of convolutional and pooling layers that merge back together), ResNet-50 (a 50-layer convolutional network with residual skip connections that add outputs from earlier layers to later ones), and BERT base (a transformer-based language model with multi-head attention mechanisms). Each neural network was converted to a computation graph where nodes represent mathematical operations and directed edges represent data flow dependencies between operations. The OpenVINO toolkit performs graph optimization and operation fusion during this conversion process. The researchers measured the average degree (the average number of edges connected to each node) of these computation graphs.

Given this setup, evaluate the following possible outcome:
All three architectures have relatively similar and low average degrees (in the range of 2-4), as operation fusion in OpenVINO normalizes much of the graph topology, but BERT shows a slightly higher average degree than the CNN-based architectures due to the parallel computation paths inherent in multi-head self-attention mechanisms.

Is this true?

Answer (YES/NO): NO